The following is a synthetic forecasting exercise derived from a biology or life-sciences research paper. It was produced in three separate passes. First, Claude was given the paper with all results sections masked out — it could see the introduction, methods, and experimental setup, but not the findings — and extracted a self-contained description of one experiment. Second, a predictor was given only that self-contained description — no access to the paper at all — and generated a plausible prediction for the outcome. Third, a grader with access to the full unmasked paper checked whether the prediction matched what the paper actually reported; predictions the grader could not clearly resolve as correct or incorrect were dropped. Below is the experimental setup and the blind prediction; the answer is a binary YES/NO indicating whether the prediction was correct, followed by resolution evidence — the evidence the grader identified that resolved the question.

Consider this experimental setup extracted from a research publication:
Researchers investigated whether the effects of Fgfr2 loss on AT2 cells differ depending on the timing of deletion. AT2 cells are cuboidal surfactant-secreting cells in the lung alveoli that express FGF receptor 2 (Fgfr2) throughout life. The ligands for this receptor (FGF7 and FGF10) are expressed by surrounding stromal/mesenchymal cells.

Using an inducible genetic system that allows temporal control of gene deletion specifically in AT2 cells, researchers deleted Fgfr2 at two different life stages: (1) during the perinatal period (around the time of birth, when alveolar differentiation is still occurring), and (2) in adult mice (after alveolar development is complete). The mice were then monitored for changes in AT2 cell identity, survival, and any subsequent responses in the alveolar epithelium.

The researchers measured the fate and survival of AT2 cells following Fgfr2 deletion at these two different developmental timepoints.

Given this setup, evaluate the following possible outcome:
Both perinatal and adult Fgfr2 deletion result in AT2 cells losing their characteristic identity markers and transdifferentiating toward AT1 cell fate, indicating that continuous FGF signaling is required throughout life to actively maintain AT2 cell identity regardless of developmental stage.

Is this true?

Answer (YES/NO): NO